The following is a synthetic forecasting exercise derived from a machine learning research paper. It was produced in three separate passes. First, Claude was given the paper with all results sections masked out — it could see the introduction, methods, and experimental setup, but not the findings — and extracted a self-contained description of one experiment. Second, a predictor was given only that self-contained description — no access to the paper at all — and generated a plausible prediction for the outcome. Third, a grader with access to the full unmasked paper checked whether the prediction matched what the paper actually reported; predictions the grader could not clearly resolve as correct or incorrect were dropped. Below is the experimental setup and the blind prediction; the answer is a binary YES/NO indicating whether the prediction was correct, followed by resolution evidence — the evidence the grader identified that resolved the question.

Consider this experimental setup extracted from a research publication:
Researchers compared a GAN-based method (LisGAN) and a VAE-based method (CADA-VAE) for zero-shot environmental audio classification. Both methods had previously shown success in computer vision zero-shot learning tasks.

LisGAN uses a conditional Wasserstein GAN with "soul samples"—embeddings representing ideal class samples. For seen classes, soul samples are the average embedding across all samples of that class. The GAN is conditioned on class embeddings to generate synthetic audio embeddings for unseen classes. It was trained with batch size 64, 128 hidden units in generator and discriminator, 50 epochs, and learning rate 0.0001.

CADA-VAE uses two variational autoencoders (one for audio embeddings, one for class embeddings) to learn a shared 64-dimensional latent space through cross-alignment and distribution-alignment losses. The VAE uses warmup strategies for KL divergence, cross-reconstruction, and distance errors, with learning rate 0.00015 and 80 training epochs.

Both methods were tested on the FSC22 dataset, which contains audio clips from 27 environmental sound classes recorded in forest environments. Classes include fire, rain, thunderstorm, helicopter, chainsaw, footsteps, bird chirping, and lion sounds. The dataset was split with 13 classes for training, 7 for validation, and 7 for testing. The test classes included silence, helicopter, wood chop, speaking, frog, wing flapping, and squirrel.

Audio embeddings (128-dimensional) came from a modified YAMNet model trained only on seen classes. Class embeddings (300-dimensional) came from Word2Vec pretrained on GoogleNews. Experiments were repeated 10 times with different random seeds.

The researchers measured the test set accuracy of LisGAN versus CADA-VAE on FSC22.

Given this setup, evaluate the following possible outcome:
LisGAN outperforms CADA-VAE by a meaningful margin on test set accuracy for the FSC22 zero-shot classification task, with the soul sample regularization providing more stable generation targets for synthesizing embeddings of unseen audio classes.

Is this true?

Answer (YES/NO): NO